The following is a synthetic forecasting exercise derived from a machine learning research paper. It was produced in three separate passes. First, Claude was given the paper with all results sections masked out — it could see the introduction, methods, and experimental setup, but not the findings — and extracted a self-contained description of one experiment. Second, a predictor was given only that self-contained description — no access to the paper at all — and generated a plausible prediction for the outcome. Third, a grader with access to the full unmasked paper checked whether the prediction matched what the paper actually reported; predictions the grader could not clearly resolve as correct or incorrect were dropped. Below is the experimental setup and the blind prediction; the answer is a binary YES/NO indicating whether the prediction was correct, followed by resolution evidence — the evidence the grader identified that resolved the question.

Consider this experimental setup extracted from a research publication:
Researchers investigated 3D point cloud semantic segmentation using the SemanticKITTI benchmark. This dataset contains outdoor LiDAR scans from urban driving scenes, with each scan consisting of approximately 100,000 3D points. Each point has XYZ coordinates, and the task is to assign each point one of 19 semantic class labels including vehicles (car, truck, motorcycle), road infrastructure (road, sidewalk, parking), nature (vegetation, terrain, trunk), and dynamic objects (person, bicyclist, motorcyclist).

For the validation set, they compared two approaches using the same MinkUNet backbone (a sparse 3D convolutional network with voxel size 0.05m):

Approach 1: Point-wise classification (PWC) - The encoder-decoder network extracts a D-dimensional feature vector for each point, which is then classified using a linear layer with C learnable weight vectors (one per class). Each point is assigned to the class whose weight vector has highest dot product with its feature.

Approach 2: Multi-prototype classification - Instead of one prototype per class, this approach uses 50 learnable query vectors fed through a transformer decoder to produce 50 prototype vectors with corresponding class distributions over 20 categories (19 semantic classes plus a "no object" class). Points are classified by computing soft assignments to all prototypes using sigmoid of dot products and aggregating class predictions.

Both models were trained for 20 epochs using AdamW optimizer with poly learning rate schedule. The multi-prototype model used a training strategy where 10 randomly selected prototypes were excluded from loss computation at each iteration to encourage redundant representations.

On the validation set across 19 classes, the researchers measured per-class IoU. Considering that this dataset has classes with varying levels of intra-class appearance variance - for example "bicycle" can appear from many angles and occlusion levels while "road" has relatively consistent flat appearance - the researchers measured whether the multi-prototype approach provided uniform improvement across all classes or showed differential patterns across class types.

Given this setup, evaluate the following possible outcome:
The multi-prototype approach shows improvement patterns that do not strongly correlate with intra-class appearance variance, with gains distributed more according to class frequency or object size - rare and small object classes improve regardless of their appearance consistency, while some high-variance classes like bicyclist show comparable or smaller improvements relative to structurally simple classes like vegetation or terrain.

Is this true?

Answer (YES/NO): NO